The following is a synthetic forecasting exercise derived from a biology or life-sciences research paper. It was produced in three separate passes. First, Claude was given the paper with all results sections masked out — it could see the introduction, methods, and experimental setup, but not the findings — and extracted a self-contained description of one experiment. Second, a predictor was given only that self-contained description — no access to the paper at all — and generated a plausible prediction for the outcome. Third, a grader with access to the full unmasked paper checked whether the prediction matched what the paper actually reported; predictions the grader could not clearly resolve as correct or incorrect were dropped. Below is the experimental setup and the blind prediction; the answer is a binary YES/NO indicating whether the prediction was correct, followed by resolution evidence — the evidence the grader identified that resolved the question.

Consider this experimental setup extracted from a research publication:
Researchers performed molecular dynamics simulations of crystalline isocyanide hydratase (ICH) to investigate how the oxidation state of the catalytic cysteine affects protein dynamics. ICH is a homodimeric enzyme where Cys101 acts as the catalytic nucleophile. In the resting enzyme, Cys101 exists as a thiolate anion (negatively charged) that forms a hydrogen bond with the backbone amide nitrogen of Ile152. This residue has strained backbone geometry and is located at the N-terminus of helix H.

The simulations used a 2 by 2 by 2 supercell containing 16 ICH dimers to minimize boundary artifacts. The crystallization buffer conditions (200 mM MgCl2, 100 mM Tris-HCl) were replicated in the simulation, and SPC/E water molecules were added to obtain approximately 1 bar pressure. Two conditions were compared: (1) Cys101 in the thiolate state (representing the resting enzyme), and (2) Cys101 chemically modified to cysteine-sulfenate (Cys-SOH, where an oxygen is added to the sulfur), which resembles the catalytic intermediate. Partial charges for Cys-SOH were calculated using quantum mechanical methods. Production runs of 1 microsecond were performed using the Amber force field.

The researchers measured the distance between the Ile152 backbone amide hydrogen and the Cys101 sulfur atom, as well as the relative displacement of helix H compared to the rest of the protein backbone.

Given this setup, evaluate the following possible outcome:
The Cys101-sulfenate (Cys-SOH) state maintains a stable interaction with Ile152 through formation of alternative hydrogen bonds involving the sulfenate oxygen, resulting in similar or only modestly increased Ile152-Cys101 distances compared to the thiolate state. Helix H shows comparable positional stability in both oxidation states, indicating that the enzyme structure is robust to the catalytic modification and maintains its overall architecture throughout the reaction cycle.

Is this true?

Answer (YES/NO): NO